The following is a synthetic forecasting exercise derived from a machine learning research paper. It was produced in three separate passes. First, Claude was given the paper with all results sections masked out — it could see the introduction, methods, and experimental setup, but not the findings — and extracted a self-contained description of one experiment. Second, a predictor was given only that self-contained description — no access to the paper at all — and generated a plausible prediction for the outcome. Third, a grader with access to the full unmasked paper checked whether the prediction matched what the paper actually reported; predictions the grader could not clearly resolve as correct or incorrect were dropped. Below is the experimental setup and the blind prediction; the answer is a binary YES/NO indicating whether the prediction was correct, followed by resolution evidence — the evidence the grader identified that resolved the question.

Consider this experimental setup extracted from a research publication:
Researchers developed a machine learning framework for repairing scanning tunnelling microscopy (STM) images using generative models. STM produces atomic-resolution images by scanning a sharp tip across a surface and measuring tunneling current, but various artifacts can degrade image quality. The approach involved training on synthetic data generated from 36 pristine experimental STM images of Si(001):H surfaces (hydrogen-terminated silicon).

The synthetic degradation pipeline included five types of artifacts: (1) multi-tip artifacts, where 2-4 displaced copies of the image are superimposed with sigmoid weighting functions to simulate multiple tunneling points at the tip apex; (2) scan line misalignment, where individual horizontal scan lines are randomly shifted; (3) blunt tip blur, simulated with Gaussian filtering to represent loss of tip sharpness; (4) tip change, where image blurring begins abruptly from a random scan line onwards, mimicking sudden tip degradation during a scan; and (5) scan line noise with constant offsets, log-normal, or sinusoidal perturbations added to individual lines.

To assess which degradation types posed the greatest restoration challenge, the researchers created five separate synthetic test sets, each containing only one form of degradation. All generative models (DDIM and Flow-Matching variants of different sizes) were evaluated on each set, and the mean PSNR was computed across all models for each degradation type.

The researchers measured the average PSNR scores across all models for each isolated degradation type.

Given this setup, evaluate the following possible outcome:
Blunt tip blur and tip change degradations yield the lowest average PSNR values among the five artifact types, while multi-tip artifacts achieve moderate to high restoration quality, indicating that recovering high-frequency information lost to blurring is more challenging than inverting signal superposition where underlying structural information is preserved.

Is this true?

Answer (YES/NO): NO